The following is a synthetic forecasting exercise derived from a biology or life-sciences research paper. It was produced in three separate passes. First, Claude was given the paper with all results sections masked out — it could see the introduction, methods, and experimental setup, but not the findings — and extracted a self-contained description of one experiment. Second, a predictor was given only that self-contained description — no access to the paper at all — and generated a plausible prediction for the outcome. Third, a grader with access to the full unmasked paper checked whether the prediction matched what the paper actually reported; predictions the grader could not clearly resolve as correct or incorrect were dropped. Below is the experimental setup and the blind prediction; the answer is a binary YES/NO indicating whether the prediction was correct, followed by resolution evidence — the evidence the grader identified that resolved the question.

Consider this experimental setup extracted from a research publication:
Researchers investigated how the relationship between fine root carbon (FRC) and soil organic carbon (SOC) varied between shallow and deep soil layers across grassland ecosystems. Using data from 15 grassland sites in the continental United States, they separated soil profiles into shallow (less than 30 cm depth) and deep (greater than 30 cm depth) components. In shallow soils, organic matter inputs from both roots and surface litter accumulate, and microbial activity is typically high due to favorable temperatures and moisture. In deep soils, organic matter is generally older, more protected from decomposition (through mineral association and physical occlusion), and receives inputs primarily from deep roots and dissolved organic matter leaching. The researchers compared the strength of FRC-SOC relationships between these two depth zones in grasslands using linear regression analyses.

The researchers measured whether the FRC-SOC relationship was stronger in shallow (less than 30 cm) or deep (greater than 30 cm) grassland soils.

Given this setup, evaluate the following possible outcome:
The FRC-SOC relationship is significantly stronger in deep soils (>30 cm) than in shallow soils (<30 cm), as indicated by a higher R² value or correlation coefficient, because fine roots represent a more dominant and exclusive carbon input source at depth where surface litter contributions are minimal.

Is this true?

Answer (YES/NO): YES